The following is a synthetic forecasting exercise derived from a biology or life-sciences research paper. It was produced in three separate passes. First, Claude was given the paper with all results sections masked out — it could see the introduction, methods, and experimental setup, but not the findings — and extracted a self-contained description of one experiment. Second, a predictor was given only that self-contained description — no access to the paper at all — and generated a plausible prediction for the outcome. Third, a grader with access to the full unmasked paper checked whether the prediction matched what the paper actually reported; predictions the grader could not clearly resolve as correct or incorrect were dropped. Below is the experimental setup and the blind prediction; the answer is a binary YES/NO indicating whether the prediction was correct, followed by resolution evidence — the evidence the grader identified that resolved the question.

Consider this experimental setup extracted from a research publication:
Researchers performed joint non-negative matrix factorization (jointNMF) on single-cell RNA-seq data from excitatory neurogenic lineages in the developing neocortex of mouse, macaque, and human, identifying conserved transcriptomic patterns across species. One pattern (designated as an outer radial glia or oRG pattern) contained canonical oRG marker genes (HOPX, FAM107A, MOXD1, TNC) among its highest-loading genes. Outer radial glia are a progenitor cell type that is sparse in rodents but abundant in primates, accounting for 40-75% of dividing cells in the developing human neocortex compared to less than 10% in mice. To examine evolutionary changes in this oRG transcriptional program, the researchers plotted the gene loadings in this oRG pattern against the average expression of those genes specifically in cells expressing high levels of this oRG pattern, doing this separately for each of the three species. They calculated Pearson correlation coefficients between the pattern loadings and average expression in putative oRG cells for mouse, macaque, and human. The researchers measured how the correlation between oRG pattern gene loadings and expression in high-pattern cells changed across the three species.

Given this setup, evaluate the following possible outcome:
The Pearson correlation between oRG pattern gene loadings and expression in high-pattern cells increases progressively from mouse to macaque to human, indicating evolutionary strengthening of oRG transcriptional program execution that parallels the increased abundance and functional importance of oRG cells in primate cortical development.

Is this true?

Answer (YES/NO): YES